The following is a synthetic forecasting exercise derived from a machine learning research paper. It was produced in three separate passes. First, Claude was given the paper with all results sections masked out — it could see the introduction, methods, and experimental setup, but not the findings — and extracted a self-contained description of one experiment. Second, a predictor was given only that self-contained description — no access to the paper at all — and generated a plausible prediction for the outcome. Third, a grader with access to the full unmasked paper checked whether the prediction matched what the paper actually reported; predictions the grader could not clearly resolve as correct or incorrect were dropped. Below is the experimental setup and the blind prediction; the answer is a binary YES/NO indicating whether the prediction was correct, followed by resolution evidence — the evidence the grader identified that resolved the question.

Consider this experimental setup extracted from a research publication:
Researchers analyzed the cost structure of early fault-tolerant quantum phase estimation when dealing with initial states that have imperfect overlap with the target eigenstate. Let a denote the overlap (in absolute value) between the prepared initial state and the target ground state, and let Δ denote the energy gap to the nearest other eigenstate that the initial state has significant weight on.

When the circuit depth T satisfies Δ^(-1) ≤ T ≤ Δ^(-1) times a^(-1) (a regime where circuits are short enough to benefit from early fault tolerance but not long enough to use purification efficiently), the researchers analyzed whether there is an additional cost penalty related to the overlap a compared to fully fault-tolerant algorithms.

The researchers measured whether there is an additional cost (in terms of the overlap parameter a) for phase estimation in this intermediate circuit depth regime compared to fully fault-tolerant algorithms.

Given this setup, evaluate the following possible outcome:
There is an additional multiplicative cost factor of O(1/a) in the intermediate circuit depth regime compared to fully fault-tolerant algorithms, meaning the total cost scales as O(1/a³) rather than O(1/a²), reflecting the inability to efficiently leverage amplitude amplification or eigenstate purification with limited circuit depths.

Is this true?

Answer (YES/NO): NO